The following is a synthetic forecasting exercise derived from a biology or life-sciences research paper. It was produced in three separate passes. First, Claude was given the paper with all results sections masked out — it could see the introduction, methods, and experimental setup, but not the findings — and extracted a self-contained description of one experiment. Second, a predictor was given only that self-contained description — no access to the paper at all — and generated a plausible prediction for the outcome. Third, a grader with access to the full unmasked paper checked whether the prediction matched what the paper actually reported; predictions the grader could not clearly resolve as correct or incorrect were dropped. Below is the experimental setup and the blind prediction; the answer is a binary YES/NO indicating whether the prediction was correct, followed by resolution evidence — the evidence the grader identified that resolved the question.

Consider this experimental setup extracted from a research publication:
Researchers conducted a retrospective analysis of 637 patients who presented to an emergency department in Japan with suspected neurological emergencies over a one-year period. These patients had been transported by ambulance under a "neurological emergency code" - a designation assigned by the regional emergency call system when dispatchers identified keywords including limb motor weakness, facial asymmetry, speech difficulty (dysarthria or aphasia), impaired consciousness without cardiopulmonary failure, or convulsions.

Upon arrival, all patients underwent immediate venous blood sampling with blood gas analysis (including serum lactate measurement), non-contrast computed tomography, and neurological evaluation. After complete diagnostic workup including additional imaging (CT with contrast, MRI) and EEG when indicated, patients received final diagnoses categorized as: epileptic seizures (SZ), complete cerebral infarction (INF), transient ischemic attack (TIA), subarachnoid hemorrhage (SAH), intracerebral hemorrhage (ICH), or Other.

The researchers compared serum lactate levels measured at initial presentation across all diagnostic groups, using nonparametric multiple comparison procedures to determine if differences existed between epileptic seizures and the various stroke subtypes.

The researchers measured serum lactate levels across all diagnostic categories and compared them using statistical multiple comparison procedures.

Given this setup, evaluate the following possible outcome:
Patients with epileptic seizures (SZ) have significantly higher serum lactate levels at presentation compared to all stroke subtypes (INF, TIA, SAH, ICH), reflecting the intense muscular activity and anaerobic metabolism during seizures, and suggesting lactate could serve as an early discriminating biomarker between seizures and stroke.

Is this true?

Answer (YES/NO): NO